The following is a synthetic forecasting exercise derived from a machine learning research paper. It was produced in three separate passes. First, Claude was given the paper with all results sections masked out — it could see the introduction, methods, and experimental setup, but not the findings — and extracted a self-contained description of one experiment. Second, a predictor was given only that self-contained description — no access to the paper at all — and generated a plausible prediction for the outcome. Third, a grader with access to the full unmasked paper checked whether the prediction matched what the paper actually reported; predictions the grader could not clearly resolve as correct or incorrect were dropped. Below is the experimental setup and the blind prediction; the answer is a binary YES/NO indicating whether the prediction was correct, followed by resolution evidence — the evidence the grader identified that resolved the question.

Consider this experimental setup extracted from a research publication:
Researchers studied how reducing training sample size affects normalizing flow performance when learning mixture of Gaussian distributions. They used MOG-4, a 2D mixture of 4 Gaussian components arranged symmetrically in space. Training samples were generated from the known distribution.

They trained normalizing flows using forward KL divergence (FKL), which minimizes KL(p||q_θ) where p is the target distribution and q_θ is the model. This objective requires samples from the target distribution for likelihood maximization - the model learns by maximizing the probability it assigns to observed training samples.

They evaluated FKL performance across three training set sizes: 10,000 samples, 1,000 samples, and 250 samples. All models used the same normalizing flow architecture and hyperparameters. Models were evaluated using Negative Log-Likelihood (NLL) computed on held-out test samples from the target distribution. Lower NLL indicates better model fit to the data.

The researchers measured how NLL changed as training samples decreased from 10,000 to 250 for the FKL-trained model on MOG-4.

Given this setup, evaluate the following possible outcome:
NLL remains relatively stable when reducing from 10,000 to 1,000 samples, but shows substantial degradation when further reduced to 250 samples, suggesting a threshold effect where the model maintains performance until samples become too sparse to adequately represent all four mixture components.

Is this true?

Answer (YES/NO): NO